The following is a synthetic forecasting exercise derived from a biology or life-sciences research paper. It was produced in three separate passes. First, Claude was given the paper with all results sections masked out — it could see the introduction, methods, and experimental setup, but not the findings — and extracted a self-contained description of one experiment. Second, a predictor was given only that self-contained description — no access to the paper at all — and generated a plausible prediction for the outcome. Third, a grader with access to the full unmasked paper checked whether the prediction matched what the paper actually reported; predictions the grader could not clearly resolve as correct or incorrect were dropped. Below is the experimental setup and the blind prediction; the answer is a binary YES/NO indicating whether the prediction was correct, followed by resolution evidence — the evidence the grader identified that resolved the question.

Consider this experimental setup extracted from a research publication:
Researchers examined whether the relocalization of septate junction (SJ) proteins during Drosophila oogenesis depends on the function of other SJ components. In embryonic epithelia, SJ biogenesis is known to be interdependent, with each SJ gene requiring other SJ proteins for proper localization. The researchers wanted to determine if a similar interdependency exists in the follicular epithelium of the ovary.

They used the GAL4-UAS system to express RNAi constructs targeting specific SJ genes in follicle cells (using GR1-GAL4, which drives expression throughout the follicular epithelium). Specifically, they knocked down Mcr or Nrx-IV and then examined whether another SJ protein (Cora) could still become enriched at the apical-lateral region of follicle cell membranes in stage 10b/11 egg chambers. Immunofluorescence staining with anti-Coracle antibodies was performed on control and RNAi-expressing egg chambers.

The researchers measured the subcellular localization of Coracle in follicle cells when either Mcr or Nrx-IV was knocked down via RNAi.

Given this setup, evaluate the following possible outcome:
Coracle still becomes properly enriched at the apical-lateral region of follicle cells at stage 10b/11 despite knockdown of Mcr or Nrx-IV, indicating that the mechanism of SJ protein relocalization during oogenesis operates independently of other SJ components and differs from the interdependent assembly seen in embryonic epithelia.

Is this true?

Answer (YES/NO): NO